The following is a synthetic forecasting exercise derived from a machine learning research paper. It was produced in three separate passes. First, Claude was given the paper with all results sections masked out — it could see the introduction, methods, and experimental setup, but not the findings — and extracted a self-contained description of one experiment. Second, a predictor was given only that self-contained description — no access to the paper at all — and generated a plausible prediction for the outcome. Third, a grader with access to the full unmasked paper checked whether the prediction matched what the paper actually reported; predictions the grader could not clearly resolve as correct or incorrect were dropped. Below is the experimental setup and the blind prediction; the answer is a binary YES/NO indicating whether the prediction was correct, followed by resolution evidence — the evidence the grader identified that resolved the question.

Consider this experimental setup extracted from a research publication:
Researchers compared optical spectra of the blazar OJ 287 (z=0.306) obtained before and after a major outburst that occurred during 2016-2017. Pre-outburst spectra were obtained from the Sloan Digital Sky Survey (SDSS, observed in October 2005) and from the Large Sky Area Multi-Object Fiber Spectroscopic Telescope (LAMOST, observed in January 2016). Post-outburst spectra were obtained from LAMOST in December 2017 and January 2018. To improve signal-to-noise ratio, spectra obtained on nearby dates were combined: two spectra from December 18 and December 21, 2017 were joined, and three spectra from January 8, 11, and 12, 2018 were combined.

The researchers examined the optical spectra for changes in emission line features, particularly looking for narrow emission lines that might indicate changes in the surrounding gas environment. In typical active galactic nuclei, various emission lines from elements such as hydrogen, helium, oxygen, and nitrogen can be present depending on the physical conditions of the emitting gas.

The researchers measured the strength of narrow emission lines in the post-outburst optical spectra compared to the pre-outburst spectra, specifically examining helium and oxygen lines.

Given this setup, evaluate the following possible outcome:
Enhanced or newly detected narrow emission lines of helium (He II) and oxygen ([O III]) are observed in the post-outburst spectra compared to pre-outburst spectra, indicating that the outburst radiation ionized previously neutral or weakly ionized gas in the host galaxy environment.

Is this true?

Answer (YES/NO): NO